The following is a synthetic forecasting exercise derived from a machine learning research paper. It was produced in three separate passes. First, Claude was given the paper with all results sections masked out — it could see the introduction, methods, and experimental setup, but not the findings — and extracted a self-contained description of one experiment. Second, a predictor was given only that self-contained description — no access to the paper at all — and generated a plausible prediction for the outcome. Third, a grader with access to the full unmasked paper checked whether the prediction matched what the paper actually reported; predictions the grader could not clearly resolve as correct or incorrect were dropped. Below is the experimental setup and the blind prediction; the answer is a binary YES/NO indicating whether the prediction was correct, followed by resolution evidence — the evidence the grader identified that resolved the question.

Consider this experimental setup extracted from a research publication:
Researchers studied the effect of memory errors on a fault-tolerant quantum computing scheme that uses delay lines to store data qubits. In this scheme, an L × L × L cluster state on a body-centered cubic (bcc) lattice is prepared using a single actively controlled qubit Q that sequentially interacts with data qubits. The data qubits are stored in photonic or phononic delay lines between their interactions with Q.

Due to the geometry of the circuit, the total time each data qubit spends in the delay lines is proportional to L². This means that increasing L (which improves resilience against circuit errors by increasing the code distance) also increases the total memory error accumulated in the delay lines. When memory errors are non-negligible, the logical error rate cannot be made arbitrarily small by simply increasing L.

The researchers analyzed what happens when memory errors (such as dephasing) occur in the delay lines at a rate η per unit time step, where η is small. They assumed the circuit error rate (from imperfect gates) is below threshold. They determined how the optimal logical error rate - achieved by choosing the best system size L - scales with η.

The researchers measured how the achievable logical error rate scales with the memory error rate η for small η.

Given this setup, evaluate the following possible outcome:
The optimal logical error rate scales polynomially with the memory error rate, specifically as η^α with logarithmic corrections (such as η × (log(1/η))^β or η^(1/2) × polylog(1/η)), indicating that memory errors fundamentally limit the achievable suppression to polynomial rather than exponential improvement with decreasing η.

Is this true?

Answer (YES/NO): NO